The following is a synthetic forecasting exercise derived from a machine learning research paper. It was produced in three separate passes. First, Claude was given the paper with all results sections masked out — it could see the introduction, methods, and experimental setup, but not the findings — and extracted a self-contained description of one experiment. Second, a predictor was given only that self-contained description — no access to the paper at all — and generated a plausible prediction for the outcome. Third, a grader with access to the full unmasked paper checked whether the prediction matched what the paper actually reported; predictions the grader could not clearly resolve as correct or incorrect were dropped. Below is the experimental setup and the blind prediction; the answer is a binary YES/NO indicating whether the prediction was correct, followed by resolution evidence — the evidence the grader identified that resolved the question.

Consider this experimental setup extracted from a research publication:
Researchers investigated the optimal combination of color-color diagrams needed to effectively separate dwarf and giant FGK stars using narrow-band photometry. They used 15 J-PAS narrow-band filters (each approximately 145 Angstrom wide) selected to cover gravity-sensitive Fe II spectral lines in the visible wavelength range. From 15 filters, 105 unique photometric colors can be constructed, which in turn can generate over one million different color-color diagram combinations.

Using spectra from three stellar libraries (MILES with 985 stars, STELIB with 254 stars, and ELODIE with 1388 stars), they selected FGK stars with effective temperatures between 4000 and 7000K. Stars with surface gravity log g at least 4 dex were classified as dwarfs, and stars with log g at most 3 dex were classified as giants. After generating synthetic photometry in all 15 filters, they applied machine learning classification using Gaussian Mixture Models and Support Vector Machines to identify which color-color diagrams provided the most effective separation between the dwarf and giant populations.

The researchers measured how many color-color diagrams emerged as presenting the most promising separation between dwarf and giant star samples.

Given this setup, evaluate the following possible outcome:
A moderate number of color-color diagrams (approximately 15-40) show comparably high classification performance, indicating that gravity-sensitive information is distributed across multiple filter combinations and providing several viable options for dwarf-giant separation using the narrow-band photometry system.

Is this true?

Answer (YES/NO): NO